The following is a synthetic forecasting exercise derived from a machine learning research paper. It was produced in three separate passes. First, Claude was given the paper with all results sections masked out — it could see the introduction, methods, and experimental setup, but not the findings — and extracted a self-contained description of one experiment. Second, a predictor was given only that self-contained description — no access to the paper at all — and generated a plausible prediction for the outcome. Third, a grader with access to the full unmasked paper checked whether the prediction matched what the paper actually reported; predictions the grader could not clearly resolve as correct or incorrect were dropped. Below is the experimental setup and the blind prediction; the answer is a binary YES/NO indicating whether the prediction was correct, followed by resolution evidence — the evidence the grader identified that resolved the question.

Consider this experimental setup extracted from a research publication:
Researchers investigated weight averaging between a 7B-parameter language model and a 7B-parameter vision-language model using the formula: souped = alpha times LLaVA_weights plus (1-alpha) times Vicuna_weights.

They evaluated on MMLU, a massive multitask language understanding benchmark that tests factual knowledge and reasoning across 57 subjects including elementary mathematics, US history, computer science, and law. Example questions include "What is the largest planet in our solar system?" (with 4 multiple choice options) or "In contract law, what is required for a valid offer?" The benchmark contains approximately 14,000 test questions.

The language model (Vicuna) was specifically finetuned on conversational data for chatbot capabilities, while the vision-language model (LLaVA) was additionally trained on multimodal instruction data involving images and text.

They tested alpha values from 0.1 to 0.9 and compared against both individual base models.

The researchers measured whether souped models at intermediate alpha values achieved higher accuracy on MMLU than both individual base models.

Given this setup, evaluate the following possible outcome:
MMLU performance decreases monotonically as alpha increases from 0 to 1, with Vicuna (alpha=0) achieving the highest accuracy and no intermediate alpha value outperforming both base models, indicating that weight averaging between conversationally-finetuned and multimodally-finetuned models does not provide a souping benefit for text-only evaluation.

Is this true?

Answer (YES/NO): NO